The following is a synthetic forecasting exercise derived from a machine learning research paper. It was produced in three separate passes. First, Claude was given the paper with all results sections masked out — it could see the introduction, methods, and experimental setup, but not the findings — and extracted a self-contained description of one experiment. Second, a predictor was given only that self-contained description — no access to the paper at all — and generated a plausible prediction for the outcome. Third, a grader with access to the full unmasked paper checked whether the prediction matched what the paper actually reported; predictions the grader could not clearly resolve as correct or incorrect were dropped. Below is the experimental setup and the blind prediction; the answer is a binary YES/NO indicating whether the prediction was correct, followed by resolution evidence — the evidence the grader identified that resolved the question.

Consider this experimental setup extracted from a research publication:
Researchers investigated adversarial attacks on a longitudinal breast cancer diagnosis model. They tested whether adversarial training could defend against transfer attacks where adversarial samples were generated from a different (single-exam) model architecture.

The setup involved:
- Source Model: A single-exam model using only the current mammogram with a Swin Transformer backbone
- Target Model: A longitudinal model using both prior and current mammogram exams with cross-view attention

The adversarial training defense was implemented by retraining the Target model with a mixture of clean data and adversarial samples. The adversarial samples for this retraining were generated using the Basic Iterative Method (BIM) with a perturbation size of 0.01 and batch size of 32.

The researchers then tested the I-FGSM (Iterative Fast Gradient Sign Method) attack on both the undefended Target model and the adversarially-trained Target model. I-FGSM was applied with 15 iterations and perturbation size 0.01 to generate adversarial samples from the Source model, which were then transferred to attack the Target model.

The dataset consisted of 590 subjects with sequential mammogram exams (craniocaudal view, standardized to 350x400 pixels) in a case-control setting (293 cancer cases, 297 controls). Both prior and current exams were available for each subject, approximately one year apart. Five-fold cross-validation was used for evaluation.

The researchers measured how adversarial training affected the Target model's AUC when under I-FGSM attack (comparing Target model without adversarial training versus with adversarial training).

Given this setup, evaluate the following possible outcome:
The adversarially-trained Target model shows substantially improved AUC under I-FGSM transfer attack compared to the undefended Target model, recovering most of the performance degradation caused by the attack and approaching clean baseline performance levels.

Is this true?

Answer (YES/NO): NO